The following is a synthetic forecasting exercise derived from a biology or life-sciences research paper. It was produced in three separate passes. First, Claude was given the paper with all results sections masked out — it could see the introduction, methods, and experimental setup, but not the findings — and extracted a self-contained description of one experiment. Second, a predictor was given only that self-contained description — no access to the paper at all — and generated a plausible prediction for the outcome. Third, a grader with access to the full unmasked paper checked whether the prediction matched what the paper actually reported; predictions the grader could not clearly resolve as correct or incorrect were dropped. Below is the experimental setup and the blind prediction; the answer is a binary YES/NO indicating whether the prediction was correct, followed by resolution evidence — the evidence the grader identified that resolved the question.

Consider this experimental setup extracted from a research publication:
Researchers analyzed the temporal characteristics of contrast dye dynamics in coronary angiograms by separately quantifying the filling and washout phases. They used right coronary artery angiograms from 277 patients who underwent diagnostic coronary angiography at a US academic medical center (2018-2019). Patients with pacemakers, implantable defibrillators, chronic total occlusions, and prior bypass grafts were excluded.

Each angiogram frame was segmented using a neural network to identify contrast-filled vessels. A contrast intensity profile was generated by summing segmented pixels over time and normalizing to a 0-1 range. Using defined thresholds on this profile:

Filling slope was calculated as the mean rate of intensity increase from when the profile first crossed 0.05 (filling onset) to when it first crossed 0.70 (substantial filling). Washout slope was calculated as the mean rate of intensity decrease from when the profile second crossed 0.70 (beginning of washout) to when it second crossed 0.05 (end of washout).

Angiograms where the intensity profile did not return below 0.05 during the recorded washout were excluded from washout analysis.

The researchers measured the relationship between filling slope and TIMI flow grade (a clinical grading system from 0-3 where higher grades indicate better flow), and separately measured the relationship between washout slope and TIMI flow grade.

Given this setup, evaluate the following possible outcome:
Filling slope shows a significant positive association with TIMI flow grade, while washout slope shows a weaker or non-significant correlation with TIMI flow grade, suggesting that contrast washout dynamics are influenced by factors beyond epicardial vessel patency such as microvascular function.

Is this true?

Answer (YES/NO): YES